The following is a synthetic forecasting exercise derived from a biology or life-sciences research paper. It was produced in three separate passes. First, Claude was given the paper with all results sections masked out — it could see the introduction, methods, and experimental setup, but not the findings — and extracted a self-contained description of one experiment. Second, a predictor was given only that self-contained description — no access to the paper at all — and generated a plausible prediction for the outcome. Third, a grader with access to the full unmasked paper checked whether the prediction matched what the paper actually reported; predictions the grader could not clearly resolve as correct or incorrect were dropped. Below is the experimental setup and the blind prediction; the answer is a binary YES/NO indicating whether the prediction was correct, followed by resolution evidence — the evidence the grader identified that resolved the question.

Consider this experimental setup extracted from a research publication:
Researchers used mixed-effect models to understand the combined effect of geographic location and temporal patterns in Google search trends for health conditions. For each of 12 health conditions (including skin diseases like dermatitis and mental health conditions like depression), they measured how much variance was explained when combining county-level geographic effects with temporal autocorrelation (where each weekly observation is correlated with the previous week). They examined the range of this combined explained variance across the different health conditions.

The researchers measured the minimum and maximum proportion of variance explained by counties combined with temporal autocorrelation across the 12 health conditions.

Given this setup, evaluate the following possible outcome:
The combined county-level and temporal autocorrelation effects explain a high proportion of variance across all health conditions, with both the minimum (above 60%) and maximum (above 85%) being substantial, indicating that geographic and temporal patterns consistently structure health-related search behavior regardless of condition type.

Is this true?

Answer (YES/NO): NO